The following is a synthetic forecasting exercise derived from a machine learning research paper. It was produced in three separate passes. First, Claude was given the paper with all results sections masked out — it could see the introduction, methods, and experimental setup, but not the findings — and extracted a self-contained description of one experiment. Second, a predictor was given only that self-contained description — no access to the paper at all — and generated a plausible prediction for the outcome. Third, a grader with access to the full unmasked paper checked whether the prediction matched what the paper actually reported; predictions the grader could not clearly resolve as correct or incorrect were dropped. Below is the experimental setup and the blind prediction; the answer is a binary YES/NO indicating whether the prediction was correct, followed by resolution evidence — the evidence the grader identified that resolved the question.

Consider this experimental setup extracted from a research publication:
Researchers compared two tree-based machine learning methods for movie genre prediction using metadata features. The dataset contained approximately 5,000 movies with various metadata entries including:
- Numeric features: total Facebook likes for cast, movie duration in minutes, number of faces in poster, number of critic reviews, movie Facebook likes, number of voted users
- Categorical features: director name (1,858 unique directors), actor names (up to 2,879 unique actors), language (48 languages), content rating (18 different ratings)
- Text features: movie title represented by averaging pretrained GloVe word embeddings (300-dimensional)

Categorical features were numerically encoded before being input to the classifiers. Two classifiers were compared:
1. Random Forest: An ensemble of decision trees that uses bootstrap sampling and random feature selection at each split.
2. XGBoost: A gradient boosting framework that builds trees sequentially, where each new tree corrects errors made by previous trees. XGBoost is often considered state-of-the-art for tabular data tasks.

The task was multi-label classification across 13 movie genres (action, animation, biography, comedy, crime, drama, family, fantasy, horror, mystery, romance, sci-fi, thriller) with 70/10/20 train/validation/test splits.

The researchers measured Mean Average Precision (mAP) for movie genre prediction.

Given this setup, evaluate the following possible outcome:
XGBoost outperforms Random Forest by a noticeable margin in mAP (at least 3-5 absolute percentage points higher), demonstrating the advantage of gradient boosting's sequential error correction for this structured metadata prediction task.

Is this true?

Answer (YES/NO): NO